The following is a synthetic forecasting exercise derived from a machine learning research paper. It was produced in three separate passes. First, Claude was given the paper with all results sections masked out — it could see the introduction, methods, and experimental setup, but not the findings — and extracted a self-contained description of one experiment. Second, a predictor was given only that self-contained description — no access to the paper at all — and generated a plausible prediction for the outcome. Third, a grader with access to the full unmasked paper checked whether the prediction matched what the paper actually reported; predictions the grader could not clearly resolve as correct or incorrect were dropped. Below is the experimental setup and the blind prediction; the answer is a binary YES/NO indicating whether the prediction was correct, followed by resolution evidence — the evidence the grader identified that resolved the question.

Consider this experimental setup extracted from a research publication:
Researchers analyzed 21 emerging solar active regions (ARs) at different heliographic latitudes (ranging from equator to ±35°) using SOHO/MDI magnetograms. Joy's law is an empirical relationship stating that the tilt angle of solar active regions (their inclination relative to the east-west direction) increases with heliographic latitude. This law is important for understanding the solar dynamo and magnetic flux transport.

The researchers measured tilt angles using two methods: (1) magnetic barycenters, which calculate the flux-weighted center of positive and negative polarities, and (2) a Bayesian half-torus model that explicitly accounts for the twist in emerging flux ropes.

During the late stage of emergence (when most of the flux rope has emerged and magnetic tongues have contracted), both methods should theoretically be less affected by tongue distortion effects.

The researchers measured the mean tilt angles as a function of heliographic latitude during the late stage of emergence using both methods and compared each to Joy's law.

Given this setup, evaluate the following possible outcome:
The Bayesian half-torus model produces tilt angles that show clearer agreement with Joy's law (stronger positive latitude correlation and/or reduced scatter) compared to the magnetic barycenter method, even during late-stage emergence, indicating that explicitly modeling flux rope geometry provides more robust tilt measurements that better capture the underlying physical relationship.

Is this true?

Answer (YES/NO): YES